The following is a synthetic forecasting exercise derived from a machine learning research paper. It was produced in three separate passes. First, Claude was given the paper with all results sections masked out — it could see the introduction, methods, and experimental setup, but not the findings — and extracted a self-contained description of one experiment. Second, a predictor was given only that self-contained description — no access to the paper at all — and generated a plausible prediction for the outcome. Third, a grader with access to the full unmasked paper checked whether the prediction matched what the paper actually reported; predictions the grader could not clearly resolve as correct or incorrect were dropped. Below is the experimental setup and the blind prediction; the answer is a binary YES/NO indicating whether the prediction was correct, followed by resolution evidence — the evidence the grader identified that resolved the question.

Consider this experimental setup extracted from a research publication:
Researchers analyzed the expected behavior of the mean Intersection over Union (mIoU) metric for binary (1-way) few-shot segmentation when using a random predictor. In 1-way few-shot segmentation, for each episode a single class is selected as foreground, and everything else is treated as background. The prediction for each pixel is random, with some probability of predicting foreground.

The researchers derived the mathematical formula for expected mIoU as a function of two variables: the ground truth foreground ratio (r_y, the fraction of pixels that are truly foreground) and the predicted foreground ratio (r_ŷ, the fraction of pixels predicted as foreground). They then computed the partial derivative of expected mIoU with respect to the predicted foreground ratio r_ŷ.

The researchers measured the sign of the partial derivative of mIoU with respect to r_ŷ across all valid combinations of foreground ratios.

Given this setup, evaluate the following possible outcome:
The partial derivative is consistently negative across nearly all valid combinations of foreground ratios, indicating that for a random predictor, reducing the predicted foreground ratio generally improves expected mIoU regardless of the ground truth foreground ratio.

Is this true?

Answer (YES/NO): NO